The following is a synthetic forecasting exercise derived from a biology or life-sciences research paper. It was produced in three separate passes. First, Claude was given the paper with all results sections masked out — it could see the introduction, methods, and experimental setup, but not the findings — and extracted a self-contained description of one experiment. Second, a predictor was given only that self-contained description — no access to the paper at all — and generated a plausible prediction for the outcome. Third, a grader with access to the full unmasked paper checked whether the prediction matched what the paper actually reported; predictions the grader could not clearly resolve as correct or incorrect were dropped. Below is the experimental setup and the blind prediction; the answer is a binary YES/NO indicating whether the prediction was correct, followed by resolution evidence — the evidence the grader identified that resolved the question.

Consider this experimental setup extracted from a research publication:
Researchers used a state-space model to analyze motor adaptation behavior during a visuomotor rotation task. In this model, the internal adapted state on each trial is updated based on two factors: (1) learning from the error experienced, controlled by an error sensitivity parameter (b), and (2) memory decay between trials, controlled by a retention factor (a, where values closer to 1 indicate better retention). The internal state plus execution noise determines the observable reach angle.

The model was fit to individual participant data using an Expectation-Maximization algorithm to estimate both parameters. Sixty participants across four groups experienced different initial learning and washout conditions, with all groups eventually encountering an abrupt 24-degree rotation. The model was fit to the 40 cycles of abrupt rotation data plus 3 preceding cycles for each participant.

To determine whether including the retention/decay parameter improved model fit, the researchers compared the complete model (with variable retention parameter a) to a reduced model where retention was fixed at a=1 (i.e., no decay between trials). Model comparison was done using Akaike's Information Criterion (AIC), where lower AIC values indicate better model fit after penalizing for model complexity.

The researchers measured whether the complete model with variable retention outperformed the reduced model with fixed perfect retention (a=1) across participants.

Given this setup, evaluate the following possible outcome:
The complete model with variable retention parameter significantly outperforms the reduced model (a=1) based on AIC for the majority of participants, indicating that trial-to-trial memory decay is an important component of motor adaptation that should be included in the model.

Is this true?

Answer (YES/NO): YES